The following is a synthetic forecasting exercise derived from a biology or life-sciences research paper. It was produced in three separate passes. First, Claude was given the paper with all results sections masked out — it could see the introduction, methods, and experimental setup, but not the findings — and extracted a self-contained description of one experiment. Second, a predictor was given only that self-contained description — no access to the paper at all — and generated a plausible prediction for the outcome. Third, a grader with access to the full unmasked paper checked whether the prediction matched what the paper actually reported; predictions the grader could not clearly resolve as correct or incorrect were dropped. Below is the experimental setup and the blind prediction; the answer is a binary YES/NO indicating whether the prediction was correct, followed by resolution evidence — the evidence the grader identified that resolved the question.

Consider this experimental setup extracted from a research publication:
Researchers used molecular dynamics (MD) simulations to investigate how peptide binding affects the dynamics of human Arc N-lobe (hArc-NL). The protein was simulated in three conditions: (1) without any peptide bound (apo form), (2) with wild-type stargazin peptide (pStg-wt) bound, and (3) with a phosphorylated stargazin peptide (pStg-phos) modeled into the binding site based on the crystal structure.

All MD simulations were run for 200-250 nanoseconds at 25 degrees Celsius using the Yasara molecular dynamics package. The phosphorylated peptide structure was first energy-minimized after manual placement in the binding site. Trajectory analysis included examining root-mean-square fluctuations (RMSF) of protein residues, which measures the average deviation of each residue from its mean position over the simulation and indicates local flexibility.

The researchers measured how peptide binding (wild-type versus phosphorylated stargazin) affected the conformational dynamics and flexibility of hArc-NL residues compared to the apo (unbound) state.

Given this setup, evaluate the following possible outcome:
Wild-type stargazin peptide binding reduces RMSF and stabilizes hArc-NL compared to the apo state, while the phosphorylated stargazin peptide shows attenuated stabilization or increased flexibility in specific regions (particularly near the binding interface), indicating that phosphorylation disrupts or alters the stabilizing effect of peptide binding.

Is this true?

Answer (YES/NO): YES